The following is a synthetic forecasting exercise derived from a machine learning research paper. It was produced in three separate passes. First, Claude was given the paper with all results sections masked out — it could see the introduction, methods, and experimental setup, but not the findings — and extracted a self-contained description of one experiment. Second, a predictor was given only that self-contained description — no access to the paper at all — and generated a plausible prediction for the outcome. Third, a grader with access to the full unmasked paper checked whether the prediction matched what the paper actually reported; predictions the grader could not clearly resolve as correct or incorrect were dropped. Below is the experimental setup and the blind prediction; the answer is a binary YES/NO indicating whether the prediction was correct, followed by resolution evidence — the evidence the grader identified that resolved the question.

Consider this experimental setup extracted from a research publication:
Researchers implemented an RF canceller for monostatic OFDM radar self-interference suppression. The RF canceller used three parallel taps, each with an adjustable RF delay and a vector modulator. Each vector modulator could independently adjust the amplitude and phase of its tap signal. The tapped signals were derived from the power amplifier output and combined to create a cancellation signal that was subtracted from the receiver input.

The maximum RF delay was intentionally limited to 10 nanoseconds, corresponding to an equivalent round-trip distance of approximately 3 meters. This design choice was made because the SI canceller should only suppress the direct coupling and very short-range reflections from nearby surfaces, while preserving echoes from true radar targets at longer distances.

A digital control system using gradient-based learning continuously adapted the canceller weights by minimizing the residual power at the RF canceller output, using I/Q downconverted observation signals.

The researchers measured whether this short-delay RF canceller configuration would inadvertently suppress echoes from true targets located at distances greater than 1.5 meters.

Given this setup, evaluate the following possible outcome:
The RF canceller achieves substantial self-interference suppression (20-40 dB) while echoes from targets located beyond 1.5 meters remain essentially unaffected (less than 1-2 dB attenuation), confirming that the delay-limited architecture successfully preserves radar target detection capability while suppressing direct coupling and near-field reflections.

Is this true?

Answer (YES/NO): NO